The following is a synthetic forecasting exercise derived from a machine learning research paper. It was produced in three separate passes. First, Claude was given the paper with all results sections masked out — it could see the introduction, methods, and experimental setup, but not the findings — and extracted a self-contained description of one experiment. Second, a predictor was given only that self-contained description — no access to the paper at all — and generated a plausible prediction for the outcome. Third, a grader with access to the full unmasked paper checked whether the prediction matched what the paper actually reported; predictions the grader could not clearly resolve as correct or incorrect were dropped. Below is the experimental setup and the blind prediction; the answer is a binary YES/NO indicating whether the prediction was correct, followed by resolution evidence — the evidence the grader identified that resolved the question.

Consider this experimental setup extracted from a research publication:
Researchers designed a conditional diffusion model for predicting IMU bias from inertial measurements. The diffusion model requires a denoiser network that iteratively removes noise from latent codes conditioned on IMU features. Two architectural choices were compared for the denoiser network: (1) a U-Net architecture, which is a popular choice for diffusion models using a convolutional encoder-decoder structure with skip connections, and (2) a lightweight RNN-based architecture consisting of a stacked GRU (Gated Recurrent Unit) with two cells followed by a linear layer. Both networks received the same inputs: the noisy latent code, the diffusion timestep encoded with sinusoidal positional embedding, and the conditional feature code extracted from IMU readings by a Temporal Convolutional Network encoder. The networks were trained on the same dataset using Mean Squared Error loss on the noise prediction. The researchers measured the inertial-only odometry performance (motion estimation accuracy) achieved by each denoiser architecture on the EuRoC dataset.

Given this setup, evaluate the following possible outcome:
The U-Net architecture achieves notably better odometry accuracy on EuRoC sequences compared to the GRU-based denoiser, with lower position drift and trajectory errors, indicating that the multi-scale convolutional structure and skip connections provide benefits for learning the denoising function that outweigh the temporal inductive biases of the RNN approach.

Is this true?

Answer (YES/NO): NO